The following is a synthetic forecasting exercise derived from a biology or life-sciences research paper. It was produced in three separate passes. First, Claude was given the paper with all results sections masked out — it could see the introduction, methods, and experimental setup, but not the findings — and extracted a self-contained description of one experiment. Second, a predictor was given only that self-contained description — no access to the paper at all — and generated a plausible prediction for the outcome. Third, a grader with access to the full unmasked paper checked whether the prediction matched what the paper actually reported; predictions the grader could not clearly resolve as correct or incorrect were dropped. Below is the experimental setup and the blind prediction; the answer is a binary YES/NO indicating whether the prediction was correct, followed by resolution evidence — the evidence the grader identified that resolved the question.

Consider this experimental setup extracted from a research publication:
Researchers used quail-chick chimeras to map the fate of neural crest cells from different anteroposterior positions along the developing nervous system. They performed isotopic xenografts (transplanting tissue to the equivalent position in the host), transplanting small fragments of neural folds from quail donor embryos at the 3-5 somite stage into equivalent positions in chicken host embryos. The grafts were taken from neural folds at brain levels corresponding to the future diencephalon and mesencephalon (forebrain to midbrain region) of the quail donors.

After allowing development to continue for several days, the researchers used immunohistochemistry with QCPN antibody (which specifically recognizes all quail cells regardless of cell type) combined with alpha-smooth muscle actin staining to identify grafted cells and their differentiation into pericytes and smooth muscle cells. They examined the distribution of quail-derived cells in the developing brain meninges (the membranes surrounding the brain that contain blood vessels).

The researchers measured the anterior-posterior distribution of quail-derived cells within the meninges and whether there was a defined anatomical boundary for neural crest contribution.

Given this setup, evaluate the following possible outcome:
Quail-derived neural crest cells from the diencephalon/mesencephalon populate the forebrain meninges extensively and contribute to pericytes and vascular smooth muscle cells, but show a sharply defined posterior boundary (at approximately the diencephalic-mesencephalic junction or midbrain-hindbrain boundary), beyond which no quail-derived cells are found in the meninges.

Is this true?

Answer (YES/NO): YES